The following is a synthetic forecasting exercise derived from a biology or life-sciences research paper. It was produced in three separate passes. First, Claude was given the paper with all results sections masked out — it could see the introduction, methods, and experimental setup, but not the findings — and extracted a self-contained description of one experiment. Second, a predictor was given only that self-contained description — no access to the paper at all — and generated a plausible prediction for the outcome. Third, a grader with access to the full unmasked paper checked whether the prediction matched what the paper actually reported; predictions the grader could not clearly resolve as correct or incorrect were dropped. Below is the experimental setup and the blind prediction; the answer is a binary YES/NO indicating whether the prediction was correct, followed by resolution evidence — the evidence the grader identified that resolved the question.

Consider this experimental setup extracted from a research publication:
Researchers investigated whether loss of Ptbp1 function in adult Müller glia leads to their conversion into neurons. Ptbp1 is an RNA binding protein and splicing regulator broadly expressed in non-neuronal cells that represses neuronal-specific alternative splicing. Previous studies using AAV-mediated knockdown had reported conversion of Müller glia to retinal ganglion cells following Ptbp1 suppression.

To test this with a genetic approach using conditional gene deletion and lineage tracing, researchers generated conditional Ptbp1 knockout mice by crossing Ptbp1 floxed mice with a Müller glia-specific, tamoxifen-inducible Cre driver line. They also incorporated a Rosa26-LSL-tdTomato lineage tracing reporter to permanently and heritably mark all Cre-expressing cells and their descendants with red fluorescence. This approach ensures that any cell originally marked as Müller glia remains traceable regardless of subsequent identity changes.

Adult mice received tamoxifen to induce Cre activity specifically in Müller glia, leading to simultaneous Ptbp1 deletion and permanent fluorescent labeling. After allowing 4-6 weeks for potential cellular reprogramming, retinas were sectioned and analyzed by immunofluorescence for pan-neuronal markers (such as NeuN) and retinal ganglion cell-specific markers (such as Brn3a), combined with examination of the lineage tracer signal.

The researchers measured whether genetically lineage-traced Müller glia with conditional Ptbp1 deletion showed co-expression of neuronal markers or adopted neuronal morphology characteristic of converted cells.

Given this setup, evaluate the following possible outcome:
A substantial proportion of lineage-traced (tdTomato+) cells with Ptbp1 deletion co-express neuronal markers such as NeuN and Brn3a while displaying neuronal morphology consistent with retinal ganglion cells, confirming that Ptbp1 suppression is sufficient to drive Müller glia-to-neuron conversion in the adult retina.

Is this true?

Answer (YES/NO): NO